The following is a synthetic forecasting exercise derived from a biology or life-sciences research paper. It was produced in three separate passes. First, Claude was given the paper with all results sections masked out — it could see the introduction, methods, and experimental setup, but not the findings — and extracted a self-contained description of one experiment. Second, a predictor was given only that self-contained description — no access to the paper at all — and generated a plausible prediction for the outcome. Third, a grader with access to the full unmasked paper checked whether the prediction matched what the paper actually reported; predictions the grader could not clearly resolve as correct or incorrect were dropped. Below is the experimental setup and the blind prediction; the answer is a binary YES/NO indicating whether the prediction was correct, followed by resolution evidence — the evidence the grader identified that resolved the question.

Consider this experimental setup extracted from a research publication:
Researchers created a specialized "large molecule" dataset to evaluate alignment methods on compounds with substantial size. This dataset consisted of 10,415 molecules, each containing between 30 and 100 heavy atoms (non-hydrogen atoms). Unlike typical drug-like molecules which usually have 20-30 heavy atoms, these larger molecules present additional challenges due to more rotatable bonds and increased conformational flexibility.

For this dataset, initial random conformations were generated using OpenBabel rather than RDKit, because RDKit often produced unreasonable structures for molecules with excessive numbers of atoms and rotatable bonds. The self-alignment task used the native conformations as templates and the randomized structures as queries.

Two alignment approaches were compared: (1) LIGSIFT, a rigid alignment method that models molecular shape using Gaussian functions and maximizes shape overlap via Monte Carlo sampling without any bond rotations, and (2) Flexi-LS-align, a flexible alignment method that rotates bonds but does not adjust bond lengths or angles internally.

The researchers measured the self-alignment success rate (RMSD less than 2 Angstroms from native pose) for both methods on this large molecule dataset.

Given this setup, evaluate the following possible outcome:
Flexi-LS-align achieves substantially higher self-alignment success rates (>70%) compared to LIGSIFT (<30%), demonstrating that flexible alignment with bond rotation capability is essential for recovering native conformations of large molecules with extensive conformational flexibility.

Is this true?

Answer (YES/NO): NO